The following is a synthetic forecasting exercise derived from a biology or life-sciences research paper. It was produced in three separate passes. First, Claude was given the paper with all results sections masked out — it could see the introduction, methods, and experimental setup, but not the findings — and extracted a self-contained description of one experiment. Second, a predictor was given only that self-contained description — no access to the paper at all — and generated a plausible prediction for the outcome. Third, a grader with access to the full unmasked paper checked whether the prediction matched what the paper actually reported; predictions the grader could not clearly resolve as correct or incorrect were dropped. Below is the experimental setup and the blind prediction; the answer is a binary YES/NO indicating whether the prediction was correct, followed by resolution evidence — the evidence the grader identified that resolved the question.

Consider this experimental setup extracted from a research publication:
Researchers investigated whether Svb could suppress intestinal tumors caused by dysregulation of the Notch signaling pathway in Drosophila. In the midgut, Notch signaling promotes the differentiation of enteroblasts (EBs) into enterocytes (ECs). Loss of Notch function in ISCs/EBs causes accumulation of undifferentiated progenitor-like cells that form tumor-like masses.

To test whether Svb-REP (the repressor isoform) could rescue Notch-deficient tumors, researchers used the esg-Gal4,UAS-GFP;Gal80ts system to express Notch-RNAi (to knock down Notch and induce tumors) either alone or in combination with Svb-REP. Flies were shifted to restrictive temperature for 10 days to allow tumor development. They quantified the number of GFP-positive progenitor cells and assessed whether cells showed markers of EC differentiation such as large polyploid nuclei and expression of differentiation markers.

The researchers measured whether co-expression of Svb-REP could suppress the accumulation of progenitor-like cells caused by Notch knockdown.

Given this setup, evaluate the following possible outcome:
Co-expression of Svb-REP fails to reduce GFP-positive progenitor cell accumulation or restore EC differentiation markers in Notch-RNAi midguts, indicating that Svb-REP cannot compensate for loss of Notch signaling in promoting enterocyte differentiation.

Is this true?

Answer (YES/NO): NO